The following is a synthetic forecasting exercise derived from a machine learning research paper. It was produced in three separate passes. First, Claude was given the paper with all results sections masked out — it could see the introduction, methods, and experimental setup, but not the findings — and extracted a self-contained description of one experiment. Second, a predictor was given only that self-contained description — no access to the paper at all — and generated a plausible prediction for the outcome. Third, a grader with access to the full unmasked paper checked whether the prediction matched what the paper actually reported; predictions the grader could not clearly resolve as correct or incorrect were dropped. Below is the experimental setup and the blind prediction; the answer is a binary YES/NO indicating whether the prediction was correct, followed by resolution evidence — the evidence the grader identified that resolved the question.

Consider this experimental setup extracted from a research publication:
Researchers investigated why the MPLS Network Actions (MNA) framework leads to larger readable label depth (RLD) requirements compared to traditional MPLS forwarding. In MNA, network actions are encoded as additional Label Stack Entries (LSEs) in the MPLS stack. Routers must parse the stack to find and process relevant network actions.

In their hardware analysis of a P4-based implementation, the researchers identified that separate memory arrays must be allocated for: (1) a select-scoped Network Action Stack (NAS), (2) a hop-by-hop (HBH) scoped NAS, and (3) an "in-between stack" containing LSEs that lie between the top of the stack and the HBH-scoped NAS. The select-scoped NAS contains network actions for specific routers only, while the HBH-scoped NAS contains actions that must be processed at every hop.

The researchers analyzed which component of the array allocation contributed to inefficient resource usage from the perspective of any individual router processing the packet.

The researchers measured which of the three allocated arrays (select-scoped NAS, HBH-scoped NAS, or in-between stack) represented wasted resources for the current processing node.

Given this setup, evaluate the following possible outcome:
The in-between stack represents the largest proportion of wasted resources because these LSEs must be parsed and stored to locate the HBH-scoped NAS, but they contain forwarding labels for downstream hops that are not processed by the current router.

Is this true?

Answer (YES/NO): YES